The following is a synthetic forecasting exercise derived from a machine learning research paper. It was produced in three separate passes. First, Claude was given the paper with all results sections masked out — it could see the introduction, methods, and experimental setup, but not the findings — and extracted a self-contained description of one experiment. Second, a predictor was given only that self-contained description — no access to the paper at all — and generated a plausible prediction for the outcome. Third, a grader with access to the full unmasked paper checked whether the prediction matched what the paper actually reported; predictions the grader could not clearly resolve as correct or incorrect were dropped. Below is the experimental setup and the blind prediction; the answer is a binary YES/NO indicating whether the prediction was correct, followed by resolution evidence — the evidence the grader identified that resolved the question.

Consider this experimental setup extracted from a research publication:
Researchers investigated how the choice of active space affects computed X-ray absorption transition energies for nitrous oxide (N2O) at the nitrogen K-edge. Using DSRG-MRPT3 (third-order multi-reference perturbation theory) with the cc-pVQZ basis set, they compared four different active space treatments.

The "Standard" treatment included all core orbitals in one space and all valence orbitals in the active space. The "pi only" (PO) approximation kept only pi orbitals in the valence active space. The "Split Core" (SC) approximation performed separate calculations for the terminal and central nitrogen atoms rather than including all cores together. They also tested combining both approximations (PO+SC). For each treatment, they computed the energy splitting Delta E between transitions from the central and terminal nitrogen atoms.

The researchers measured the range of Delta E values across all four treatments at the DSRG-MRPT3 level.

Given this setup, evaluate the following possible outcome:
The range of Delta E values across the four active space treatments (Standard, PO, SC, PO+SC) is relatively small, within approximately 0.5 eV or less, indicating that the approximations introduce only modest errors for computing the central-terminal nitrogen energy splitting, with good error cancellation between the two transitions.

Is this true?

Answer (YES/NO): YES